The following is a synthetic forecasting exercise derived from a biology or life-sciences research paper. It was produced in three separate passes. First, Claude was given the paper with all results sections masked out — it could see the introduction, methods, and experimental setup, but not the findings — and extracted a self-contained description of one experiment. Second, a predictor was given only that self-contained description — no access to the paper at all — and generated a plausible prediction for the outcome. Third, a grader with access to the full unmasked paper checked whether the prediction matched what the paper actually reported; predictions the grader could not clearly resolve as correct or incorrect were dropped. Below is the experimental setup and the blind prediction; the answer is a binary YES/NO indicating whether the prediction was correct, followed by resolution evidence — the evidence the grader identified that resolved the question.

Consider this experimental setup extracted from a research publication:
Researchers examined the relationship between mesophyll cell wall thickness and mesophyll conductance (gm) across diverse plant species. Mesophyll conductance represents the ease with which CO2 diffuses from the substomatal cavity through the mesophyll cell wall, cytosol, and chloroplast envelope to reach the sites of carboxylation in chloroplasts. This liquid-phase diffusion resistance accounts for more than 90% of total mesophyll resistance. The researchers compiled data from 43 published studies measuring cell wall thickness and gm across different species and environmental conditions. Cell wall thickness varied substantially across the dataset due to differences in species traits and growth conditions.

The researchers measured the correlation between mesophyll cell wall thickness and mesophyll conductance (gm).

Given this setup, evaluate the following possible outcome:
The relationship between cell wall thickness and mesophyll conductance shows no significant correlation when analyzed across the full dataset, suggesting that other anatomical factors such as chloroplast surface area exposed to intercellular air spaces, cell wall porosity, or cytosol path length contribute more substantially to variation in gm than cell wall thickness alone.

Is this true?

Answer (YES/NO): NO